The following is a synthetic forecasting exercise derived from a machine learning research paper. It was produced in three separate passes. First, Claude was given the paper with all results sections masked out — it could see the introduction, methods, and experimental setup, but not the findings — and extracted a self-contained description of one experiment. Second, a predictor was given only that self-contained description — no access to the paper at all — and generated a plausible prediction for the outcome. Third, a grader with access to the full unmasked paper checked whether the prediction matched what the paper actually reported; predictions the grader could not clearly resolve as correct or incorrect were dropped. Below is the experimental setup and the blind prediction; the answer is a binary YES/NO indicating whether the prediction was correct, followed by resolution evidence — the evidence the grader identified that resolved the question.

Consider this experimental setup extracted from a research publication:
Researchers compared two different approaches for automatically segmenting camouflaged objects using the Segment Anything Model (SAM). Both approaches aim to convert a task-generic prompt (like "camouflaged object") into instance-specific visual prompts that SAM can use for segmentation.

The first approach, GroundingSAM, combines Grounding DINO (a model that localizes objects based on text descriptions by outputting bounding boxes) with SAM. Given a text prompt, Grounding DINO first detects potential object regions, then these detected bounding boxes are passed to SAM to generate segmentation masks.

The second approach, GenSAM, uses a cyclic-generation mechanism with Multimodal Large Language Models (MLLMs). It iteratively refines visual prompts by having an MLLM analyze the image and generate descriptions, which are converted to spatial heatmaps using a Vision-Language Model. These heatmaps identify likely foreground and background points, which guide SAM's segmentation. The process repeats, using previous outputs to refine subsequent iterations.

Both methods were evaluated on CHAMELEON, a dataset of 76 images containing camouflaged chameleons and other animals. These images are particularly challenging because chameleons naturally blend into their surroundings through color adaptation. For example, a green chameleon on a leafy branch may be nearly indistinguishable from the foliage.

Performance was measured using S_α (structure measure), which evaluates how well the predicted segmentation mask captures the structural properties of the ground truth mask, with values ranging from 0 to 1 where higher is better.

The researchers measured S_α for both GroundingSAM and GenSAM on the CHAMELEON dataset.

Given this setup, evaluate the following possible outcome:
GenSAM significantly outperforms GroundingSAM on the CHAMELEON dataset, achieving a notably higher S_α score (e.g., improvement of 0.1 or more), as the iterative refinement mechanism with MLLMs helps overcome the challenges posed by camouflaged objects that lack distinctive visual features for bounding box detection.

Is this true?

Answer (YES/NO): NO